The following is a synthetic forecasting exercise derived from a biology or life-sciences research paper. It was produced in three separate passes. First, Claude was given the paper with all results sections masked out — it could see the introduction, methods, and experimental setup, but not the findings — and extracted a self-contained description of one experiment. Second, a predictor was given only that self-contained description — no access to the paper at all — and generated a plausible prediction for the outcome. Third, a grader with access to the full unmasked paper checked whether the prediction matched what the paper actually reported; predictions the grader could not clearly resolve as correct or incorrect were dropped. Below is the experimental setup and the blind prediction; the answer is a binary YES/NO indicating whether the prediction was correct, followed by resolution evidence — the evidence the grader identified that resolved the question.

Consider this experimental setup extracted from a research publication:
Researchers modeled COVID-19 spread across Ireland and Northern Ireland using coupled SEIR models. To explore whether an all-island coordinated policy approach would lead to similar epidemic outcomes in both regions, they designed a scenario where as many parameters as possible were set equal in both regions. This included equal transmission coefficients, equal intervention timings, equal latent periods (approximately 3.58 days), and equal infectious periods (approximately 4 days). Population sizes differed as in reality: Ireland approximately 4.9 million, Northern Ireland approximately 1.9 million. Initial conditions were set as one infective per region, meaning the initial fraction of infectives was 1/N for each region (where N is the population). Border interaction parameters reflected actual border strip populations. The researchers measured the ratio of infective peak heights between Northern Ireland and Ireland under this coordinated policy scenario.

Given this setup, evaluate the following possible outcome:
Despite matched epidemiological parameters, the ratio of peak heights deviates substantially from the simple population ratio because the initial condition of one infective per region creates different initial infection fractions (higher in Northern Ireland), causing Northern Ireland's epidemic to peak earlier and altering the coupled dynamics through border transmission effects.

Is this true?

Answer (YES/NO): YES